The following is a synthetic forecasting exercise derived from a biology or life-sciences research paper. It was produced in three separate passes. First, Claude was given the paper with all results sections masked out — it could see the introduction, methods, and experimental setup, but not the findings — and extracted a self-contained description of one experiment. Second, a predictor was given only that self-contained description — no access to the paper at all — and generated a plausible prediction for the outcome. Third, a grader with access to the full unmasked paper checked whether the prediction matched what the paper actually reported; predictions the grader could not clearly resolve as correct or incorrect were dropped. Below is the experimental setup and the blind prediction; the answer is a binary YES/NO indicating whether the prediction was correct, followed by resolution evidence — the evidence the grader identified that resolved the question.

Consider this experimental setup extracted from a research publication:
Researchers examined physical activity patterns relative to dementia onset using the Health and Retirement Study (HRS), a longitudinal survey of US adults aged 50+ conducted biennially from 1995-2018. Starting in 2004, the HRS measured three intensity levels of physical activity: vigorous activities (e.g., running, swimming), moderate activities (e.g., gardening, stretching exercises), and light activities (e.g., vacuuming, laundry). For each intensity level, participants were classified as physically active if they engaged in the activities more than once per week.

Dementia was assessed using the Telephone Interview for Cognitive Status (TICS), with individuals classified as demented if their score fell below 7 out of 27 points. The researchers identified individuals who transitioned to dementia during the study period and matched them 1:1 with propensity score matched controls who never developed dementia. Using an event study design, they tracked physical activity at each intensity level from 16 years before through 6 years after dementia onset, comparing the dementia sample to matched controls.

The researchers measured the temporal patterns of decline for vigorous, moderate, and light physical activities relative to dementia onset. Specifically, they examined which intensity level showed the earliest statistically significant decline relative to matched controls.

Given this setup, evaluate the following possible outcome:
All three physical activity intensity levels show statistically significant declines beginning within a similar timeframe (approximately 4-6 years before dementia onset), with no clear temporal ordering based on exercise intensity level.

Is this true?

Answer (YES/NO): NO